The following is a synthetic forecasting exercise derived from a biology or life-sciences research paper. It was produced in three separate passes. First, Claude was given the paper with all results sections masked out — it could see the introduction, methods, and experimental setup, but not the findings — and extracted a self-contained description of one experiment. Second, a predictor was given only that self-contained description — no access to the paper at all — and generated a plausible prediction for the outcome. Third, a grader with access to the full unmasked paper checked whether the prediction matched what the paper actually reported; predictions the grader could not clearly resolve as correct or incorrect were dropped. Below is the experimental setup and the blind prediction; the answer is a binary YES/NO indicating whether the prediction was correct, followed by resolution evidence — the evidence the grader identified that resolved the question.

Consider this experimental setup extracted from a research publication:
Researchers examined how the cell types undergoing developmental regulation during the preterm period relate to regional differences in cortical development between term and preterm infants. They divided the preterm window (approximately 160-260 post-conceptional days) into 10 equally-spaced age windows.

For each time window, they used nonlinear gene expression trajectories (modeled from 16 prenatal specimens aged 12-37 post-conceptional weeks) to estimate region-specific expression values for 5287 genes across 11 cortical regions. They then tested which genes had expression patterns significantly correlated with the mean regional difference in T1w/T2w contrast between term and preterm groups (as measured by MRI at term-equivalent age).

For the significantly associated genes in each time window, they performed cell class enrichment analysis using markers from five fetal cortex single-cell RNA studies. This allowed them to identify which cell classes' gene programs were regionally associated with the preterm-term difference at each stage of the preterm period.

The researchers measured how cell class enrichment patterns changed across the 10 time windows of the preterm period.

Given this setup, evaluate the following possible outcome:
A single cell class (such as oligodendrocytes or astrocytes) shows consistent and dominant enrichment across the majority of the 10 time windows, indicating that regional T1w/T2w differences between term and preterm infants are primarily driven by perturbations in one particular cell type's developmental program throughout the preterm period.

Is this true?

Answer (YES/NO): NO